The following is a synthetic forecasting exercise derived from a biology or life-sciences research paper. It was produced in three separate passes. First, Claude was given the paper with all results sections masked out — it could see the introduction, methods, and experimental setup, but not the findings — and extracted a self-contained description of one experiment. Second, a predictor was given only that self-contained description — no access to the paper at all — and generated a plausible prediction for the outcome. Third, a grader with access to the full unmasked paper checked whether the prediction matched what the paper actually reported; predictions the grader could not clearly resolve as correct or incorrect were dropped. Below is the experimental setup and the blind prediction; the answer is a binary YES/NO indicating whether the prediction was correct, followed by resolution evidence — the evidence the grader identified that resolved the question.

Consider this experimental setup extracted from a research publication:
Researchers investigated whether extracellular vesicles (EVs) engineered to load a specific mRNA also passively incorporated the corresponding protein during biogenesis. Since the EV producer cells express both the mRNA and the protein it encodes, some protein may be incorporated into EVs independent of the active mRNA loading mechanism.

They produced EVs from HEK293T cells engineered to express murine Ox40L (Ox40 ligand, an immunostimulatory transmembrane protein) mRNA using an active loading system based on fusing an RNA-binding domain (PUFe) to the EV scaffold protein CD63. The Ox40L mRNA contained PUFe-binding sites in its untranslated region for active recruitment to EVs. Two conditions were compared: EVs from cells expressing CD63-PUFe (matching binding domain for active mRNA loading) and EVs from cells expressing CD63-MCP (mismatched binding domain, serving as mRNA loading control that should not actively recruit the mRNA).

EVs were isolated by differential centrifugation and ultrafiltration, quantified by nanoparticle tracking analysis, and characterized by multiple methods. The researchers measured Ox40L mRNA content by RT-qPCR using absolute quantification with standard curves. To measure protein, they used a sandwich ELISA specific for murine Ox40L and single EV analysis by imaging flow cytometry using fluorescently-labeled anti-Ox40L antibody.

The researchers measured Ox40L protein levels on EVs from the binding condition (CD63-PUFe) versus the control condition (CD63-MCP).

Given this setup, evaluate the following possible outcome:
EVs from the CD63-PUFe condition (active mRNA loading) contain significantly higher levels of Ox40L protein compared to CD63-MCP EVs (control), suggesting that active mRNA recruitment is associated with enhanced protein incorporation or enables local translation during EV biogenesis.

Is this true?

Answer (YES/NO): NO